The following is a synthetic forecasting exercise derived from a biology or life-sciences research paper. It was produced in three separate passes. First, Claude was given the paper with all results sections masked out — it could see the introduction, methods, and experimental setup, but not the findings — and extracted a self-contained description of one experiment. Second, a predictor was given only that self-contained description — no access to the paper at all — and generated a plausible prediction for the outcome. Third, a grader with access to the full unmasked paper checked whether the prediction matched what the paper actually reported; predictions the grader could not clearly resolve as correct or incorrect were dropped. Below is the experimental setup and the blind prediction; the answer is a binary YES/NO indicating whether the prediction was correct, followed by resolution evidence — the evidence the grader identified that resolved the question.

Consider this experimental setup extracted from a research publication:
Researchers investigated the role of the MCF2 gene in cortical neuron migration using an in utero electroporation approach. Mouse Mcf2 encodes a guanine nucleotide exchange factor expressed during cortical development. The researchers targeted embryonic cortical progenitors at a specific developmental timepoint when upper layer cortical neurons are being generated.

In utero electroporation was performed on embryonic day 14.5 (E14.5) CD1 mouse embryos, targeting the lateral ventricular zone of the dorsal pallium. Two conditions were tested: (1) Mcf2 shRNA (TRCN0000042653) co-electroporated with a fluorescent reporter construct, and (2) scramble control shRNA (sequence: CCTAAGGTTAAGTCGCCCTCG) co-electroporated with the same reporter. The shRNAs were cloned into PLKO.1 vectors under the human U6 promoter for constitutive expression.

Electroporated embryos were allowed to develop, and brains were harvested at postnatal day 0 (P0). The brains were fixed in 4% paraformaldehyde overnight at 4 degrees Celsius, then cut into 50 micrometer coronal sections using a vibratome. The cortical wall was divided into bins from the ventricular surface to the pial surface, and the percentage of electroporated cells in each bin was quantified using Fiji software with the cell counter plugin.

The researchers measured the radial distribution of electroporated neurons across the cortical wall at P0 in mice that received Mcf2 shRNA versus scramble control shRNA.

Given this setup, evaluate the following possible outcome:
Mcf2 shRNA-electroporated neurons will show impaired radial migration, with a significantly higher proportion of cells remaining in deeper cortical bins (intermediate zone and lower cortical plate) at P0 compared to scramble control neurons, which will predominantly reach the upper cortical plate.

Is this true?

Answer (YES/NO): YES